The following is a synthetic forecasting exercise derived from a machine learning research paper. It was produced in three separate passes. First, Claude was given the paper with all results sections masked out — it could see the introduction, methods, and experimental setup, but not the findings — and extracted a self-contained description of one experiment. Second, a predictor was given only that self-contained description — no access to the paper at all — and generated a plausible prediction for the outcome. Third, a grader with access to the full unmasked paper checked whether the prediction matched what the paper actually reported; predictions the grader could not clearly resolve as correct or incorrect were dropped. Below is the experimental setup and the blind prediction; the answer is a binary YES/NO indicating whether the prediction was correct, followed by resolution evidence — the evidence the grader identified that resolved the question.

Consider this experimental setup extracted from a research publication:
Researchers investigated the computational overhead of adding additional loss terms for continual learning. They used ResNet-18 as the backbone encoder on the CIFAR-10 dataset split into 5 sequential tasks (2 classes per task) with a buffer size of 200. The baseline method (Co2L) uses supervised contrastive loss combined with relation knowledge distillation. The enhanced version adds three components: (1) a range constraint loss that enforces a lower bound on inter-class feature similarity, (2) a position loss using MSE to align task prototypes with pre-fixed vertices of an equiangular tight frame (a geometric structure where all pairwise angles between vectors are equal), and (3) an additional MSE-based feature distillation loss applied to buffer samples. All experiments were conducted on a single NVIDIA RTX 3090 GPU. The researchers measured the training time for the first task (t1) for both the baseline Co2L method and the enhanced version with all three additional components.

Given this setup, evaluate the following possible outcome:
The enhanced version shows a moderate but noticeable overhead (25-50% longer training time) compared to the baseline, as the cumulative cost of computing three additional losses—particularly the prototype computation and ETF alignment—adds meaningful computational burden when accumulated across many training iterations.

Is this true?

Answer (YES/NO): NO